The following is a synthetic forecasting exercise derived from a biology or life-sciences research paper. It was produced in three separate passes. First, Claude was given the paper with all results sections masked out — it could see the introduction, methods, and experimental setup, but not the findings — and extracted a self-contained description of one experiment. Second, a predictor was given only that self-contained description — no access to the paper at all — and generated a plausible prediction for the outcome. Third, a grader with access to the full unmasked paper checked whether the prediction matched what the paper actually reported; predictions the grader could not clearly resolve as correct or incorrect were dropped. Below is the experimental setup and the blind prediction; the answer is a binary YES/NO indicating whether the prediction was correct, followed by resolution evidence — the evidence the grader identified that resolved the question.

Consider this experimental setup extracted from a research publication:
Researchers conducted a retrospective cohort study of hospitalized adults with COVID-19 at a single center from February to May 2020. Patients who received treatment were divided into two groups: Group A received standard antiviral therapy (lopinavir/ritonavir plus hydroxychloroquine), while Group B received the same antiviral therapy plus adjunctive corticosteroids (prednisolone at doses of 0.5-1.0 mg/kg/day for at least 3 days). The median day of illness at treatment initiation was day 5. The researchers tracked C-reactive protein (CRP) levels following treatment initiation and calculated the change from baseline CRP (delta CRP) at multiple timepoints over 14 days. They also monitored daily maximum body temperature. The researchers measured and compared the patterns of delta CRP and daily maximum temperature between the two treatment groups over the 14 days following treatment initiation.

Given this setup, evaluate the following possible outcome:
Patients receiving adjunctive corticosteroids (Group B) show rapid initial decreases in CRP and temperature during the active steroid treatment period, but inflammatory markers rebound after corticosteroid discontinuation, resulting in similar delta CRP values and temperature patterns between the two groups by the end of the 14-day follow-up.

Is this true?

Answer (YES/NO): NO